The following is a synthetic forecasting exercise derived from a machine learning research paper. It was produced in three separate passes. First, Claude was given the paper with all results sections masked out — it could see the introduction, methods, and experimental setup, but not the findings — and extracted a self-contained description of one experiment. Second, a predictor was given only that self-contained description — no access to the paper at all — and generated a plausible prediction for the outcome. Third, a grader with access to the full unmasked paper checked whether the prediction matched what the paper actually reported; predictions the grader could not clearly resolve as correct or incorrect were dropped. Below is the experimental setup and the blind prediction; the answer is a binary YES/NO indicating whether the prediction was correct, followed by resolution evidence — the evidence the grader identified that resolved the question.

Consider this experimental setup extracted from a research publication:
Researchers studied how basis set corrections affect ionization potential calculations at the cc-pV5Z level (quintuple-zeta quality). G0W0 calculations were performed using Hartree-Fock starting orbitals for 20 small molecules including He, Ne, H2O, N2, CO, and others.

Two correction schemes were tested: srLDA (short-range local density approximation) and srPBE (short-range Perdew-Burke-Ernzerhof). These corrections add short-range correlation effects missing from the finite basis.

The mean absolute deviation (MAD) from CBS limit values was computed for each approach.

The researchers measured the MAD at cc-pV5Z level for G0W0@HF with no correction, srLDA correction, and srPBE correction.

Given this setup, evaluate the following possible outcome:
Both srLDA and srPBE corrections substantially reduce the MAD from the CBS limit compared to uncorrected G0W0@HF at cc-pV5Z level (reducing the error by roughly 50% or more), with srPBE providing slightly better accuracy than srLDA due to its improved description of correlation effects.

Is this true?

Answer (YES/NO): NO